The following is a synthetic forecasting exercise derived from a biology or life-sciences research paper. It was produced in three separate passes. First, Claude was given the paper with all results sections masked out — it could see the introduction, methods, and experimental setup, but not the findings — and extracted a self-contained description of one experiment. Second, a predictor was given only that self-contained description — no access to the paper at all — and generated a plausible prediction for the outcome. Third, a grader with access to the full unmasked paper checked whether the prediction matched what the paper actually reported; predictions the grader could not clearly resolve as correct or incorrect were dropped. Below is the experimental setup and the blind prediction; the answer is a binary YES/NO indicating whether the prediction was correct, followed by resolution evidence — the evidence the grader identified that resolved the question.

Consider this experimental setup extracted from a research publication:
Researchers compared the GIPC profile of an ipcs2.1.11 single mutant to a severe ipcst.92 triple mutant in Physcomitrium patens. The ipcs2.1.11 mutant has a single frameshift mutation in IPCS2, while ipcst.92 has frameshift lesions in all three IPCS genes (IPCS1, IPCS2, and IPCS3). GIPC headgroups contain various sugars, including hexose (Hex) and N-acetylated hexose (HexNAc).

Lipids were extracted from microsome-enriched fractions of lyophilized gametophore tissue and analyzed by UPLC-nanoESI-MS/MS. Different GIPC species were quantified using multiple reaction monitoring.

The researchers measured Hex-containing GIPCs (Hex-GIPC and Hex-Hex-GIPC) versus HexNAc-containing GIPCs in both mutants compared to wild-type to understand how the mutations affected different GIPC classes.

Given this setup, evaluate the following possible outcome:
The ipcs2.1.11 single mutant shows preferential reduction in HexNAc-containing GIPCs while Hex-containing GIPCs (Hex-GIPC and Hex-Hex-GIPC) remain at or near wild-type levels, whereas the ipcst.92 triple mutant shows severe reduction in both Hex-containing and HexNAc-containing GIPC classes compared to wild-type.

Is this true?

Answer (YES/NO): NO